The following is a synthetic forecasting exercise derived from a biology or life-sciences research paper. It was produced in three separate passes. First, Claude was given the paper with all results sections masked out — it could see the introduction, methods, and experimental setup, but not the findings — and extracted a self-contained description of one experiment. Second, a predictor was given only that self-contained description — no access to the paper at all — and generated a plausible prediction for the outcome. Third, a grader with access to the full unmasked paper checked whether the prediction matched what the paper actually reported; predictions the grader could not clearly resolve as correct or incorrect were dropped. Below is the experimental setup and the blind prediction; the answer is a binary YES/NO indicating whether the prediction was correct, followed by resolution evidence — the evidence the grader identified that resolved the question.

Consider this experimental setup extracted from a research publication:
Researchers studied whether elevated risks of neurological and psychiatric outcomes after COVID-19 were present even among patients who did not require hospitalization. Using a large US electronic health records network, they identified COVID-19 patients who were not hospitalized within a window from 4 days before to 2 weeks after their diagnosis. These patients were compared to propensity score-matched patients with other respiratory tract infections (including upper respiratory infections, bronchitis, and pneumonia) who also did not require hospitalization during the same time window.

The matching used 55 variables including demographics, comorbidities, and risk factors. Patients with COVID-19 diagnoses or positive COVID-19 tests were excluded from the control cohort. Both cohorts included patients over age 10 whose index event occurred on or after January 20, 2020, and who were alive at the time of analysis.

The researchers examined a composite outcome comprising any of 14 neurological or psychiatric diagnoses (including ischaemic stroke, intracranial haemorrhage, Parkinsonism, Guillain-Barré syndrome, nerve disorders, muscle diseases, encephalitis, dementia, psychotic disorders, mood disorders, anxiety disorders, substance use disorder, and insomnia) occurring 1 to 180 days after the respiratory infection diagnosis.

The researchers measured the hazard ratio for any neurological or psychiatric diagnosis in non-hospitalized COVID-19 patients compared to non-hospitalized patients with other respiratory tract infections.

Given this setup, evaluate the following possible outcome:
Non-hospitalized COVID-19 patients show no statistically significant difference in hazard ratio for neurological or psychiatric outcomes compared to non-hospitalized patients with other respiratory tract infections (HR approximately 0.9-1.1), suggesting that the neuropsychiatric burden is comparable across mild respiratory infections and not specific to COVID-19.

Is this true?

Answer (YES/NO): NO